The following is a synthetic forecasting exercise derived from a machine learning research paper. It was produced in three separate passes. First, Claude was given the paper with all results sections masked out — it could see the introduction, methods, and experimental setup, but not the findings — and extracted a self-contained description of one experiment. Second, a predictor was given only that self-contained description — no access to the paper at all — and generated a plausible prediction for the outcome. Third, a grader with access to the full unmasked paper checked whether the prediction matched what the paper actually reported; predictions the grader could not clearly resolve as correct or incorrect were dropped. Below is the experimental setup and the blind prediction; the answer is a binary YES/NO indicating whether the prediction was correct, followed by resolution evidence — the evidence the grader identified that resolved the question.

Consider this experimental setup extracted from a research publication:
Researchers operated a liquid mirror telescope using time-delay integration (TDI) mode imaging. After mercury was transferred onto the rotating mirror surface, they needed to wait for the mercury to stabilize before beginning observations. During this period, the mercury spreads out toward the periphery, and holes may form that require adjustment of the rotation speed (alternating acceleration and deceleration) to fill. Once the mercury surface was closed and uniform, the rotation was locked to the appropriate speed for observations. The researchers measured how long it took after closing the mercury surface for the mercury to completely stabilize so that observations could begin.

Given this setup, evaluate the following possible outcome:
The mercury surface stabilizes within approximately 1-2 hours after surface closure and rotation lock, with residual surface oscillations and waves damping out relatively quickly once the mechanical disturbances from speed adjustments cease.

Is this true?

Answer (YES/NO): YES